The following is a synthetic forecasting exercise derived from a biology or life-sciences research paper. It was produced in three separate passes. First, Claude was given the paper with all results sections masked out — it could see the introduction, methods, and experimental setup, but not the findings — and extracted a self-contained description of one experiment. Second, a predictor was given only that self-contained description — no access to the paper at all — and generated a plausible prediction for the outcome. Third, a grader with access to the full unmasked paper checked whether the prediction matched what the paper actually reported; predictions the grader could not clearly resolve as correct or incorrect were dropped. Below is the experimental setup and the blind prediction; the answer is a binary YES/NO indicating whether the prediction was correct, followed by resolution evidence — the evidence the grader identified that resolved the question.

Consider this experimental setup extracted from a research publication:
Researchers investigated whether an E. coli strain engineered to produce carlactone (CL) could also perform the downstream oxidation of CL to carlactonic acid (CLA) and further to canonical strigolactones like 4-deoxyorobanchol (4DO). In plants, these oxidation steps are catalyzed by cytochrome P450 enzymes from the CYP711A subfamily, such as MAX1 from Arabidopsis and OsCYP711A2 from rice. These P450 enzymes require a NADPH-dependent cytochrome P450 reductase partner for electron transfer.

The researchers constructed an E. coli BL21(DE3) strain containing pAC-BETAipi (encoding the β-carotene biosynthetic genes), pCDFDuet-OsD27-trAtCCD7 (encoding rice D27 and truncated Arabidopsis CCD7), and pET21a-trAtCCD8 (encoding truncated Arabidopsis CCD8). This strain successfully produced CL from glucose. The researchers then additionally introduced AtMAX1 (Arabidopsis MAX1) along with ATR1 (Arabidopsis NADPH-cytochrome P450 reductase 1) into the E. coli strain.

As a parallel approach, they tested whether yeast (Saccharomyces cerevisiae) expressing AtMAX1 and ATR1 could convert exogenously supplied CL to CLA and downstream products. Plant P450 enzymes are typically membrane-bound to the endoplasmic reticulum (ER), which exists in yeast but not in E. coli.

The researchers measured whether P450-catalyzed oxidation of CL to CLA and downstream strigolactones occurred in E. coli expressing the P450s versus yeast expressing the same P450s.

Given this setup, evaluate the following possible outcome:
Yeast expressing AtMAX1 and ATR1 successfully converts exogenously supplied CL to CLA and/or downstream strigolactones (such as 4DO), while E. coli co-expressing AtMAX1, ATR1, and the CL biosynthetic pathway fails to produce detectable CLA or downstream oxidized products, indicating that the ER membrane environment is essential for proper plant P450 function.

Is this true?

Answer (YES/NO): YES